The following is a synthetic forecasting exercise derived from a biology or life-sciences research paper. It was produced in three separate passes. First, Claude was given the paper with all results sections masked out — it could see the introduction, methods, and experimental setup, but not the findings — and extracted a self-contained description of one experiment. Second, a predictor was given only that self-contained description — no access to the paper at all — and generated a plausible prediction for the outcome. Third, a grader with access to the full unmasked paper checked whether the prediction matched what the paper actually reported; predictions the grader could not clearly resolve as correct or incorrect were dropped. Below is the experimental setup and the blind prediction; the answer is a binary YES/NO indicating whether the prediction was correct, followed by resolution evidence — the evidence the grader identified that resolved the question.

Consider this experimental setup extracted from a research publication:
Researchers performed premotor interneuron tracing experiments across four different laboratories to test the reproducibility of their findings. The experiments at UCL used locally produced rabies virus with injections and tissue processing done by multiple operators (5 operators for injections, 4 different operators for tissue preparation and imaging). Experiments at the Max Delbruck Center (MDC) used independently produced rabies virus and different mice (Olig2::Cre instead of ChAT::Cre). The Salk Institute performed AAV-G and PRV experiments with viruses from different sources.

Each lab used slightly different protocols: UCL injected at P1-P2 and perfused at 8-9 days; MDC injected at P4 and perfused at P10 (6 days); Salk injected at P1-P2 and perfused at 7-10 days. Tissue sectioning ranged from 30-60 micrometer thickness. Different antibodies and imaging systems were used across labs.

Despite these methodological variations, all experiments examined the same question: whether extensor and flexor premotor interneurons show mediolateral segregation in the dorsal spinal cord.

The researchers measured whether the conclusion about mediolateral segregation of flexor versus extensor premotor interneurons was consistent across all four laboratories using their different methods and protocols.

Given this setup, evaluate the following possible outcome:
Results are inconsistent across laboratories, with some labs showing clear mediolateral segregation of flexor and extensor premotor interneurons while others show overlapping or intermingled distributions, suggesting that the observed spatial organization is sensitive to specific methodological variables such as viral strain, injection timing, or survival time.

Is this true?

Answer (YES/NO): NO